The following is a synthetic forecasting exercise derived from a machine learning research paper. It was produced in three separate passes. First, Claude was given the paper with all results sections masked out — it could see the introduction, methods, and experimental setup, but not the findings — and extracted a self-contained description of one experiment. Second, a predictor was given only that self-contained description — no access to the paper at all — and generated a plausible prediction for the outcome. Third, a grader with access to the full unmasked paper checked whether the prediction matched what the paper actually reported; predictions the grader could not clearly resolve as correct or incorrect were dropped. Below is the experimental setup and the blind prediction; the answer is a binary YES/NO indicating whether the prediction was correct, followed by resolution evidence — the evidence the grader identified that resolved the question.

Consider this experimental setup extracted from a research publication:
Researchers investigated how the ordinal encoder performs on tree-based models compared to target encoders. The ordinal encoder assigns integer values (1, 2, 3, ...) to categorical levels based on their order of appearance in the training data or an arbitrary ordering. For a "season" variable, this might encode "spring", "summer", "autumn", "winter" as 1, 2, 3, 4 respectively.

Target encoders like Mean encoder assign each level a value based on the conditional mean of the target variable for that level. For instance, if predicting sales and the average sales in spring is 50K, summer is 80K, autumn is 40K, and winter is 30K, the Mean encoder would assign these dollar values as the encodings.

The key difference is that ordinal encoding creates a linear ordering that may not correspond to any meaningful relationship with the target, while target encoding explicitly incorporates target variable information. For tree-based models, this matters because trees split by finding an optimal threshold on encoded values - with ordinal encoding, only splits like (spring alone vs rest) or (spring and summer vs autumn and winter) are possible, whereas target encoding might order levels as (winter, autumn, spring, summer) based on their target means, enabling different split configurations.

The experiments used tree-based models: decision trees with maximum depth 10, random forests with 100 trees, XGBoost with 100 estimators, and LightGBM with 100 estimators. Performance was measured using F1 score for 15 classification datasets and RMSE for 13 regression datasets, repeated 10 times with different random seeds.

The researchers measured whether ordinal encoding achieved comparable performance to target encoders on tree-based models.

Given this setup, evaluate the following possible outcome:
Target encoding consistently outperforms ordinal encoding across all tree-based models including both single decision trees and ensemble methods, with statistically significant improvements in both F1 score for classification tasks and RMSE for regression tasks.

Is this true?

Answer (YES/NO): NO